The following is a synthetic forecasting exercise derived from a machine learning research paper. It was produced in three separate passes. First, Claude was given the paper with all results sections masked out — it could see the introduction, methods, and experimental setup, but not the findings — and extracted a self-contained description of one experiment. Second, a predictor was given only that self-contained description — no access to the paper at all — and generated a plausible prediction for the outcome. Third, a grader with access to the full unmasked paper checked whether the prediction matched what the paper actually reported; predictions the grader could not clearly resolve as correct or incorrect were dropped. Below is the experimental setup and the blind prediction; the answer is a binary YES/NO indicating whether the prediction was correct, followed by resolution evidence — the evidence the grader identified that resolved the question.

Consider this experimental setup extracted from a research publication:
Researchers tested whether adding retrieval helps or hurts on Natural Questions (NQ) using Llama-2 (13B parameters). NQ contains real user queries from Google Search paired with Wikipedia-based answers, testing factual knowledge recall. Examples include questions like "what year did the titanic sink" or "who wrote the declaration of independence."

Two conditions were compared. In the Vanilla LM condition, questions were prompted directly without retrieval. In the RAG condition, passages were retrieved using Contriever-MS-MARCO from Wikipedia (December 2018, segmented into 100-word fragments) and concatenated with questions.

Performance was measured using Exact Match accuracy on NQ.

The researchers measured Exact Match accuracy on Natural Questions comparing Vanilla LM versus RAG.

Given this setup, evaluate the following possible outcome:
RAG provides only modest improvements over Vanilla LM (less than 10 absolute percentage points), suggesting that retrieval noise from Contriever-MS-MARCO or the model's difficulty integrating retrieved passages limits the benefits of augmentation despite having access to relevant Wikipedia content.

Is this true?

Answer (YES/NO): YES